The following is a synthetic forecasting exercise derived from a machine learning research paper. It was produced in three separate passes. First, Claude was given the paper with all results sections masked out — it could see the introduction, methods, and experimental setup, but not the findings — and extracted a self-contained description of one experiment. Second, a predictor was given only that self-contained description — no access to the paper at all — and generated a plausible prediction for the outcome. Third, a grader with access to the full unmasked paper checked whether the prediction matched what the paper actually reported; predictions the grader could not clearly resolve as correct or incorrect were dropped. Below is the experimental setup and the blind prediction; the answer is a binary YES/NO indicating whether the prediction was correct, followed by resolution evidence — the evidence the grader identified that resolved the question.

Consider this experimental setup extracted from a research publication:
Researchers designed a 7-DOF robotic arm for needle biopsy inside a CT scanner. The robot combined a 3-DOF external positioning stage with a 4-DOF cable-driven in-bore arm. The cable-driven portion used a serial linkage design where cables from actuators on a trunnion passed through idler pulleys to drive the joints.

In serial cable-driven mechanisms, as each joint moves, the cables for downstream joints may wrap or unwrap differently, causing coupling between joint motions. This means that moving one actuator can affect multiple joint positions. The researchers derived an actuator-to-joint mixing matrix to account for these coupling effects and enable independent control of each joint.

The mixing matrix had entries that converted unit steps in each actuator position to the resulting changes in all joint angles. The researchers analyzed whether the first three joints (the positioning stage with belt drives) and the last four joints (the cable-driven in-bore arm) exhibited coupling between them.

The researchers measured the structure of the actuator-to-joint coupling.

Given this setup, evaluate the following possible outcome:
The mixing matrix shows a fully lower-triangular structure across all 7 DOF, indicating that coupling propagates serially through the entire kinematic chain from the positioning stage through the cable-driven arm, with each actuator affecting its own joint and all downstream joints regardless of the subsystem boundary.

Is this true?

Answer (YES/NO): NO